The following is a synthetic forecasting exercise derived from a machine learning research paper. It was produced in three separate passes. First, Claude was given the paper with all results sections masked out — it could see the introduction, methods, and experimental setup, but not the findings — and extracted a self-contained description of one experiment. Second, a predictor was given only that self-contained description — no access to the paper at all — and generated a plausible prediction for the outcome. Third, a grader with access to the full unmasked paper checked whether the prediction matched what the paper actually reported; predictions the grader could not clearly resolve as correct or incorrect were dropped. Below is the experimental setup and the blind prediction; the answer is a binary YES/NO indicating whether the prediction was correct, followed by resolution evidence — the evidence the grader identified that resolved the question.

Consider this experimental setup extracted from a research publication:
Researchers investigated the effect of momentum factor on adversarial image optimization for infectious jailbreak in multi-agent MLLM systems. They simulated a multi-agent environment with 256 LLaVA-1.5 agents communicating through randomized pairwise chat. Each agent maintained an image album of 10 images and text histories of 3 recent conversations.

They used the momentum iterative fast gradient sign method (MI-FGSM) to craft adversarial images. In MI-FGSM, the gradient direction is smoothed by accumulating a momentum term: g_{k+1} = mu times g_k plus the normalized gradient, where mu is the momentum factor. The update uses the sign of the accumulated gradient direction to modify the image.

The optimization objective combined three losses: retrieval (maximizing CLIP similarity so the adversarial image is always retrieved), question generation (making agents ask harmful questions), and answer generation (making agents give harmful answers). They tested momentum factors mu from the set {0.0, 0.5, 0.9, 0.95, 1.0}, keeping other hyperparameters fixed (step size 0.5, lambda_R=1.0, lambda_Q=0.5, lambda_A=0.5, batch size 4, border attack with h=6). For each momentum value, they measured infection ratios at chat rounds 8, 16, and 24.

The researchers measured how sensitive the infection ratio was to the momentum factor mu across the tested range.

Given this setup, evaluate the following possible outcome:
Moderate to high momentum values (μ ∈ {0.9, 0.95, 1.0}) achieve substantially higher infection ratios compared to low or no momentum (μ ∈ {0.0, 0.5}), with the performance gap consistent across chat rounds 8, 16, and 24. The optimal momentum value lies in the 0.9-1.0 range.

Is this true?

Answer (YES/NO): NO